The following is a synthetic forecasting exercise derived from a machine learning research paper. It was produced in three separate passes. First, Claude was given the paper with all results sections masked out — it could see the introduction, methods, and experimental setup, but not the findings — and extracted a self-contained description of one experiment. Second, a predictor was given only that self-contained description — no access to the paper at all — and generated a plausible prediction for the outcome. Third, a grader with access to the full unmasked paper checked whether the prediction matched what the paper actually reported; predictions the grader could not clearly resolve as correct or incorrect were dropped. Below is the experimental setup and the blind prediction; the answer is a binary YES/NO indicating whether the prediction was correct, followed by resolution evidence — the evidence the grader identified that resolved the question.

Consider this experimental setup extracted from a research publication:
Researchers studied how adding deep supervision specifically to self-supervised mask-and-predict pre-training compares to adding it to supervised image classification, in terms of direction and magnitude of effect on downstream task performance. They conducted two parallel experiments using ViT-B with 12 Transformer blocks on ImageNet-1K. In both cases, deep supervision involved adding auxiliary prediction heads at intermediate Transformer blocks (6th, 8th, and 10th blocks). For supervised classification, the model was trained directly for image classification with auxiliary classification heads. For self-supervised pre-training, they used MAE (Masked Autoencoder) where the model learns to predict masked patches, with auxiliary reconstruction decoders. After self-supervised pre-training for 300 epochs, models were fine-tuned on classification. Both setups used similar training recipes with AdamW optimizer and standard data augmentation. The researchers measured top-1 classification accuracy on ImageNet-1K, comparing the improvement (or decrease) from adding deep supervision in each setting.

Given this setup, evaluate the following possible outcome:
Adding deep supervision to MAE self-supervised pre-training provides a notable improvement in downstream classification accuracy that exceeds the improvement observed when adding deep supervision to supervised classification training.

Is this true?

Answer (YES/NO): YES